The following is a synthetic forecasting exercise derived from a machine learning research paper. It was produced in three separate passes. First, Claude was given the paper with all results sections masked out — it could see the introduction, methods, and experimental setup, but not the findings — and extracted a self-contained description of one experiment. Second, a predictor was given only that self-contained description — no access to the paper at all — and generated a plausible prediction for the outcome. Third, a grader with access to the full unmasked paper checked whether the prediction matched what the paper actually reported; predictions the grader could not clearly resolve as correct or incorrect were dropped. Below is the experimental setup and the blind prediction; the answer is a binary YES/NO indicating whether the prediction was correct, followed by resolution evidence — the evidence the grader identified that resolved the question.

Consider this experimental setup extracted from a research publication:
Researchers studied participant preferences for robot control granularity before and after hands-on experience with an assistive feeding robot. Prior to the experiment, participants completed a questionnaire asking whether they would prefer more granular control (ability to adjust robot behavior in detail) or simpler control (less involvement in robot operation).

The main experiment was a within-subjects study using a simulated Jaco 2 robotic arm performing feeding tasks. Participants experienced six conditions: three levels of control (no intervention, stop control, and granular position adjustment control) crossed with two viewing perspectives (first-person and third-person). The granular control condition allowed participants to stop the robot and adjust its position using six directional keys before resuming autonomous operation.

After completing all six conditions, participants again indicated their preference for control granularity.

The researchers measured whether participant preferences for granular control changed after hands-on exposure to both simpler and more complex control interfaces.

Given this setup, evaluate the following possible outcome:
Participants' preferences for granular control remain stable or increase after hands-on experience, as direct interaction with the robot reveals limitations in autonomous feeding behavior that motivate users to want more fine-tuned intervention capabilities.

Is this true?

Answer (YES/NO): YES